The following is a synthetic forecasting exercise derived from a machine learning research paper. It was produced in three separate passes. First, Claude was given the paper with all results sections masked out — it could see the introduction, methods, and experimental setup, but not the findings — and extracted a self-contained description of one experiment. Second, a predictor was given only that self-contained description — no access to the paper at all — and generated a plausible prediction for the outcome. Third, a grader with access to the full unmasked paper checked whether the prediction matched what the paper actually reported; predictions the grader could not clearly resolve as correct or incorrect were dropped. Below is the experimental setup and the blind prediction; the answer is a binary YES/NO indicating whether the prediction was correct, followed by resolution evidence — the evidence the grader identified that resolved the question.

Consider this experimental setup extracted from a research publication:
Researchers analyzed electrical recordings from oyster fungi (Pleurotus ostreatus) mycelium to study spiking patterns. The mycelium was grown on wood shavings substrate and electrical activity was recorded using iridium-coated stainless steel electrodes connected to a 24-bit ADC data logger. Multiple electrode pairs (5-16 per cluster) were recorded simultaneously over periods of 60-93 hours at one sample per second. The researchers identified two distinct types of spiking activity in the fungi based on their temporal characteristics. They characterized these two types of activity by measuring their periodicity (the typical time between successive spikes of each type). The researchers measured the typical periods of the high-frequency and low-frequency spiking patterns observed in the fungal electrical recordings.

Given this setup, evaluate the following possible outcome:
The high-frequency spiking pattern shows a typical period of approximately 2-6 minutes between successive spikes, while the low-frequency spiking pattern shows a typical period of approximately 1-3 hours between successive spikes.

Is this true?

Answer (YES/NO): NO